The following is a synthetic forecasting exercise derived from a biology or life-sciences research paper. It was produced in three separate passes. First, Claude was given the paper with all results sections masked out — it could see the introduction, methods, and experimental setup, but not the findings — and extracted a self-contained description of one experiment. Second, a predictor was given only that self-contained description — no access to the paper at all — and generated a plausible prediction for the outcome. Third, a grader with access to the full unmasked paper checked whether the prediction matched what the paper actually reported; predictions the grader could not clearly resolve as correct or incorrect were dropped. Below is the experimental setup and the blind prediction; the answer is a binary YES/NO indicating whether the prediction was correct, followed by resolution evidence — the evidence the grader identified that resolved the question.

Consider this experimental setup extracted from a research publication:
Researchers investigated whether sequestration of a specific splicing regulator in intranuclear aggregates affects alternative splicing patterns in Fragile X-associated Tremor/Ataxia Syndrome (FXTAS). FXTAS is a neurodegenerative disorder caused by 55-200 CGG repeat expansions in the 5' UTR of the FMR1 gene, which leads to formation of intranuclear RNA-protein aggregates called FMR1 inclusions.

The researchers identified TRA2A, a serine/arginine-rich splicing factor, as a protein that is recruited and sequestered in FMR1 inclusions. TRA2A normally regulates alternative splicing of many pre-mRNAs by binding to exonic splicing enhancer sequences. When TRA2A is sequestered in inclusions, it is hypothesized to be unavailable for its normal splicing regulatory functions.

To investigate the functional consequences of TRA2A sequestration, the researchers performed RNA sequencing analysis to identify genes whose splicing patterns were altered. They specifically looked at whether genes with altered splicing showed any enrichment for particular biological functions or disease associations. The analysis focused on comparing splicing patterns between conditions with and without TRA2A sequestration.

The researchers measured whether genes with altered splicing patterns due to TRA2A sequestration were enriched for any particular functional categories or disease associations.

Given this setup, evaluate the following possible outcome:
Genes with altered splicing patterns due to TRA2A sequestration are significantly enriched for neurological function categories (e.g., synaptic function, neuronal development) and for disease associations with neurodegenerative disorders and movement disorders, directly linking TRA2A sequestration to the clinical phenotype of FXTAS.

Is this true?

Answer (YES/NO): NO